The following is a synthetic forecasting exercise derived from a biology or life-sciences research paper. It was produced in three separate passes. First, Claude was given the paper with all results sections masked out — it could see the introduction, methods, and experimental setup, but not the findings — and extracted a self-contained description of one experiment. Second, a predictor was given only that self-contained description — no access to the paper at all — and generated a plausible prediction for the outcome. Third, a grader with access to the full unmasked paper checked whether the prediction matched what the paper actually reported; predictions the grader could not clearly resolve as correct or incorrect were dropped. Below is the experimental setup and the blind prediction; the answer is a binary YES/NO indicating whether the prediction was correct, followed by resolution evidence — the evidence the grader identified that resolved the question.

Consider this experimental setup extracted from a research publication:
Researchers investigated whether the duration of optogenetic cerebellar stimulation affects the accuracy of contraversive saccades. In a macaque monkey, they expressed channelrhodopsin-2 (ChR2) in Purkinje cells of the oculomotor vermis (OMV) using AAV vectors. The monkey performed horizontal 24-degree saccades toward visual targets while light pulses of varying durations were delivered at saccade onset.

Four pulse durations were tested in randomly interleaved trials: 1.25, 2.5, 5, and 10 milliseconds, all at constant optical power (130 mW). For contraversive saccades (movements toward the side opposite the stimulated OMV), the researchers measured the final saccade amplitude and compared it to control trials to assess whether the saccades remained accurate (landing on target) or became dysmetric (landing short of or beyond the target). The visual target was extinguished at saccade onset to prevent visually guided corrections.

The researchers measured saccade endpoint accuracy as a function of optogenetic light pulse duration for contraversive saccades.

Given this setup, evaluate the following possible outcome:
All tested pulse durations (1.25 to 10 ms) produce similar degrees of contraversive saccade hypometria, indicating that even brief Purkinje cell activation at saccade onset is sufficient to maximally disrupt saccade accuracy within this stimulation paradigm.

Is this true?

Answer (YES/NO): NO